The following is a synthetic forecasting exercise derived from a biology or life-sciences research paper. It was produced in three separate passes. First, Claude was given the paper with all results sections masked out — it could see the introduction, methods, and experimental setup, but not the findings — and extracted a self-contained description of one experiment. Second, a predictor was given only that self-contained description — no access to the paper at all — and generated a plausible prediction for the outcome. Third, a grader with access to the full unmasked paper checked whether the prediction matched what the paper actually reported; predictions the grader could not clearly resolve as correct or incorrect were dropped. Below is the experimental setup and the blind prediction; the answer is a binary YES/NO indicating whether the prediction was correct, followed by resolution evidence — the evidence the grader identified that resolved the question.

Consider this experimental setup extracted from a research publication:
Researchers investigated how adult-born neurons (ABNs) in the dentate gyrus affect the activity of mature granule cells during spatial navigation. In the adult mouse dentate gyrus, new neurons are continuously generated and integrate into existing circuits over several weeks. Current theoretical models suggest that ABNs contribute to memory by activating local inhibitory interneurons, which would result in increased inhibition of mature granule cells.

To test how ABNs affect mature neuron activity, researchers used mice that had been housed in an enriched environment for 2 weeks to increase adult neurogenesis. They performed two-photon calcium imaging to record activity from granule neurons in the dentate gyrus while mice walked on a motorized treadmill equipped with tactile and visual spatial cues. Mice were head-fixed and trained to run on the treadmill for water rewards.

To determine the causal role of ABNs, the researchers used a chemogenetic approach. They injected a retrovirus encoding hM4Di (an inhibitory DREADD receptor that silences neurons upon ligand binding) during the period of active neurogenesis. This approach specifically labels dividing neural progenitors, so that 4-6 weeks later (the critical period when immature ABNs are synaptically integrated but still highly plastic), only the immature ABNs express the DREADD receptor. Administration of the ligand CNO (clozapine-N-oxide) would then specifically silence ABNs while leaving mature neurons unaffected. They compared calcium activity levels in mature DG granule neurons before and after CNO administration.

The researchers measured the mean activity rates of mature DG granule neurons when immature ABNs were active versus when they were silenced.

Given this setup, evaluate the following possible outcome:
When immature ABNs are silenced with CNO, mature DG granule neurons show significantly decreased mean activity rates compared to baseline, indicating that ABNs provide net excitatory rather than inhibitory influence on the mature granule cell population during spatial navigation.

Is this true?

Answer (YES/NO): YES